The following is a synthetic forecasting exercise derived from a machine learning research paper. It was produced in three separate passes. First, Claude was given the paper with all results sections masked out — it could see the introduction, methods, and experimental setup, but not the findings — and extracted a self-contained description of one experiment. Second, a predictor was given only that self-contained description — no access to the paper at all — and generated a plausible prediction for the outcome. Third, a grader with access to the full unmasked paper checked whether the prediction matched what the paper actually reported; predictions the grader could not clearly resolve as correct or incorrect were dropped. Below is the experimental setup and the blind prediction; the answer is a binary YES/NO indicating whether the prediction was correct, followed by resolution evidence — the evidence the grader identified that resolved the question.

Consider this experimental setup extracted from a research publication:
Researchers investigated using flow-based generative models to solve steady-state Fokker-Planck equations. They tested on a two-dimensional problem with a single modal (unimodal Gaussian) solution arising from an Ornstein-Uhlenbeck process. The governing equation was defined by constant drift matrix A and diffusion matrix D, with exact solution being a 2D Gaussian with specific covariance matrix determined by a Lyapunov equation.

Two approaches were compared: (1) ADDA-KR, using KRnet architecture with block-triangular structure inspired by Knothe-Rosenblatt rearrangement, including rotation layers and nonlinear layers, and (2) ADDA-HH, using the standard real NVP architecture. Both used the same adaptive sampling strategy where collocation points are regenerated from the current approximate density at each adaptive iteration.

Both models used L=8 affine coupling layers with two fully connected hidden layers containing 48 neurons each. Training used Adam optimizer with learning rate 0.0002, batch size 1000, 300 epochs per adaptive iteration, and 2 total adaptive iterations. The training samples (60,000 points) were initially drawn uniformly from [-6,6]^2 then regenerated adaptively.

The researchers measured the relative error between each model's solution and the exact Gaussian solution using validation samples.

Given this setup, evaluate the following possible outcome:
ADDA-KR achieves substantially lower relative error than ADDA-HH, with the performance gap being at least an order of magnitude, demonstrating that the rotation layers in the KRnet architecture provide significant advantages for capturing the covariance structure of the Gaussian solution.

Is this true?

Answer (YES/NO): NO